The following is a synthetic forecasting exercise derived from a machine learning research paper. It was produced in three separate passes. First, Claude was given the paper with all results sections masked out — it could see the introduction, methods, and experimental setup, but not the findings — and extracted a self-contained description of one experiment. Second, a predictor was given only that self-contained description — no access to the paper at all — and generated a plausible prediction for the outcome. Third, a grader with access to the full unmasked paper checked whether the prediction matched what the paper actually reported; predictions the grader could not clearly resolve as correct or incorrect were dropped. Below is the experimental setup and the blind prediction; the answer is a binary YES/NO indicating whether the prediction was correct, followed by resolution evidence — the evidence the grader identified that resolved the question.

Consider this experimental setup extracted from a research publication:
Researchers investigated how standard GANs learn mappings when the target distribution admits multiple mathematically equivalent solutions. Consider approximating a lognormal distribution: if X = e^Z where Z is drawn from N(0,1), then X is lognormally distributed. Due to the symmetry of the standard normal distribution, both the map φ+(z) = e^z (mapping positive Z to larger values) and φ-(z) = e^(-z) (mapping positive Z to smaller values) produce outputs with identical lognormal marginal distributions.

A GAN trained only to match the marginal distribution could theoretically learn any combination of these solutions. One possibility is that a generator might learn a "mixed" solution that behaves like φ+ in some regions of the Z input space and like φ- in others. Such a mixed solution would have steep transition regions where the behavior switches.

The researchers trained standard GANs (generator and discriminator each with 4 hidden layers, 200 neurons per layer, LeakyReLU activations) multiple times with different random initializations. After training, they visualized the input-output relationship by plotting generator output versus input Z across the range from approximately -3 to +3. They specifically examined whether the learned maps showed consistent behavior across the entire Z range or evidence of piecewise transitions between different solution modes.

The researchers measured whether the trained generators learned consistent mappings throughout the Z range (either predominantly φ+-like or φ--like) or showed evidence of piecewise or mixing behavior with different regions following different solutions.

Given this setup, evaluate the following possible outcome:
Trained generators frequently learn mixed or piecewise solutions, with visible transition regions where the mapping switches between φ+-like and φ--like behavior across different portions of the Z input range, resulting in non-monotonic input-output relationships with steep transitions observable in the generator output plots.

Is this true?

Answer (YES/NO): NO